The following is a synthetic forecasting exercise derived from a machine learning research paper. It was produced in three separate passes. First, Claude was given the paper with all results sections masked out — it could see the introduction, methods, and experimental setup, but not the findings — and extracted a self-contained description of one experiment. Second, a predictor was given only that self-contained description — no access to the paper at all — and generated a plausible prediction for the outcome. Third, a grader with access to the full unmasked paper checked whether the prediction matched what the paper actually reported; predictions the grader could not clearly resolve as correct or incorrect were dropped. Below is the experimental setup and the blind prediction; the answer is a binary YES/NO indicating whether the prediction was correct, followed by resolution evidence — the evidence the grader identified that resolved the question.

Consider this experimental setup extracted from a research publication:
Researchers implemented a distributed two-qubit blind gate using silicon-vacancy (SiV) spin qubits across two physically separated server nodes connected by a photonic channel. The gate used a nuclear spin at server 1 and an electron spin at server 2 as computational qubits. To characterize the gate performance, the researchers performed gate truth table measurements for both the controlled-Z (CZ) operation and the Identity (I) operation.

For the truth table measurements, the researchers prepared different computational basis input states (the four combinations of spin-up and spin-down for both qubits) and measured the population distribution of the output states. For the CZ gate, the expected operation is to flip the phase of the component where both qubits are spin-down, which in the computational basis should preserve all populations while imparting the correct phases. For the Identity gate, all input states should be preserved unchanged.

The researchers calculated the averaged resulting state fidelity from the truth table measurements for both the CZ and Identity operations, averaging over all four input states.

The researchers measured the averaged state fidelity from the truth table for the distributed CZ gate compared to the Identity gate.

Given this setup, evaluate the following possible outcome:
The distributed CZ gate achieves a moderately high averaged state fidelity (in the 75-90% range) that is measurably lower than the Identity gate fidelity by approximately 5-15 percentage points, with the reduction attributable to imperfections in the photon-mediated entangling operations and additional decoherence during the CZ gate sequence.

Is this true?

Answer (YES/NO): NO